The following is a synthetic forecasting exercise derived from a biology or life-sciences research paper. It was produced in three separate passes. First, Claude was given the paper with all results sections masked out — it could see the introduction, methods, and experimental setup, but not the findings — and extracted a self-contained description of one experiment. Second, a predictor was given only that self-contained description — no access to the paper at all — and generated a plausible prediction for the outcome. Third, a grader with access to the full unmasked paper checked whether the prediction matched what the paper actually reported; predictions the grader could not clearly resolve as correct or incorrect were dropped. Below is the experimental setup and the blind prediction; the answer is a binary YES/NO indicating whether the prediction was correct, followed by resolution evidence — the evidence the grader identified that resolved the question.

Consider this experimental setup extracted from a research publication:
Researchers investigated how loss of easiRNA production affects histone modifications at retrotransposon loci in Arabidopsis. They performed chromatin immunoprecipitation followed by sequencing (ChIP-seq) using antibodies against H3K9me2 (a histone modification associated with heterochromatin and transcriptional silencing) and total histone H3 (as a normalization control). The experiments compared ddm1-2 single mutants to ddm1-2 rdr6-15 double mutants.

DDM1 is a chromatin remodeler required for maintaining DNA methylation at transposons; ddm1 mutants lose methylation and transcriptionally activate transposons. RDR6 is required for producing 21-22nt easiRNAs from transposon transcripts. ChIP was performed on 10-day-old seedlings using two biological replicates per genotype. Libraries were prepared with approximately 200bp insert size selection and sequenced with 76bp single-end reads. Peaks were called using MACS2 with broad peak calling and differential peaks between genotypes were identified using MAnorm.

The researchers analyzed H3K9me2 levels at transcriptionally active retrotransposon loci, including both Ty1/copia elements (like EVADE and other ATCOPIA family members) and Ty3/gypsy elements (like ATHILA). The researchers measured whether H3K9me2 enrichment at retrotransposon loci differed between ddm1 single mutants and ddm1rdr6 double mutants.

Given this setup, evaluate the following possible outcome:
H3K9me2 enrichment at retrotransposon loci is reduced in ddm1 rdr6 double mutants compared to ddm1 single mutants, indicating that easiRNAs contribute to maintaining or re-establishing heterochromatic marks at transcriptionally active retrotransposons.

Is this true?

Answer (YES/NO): YES